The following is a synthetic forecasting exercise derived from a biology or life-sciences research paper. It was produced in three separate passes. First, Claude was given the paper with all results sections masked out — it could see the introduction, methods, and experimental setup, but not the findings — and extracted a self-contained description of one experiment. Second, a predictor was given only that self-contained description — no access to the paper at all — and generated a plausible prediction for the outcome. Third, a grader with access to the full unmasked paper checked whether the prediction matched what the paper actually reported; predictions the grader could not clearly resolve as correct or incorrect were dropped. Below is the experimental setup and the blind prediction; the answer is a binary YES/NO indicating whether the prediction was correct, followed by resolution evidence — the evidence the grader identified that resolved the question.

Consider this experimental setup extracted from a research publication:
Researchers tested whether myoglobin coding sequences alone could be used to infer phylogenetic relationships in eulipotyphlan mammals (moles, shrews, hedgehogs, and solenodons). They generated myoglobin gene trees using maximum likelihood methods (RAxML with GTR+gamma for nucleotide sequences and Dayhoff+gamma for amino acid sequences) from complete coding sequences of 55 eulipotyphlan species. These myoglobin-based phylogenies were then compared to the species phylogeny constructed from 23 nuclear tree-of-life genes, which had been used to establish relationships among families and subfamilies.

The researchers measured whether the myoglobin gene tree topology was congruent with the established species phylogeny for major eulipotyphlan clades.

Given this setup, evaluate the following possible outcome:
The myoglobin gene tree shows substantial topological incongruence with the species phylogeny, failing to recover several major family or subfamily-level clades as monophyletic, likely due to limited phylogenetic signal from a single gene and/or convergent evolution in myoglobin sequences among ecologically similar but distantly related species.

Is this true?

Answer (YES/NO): NO